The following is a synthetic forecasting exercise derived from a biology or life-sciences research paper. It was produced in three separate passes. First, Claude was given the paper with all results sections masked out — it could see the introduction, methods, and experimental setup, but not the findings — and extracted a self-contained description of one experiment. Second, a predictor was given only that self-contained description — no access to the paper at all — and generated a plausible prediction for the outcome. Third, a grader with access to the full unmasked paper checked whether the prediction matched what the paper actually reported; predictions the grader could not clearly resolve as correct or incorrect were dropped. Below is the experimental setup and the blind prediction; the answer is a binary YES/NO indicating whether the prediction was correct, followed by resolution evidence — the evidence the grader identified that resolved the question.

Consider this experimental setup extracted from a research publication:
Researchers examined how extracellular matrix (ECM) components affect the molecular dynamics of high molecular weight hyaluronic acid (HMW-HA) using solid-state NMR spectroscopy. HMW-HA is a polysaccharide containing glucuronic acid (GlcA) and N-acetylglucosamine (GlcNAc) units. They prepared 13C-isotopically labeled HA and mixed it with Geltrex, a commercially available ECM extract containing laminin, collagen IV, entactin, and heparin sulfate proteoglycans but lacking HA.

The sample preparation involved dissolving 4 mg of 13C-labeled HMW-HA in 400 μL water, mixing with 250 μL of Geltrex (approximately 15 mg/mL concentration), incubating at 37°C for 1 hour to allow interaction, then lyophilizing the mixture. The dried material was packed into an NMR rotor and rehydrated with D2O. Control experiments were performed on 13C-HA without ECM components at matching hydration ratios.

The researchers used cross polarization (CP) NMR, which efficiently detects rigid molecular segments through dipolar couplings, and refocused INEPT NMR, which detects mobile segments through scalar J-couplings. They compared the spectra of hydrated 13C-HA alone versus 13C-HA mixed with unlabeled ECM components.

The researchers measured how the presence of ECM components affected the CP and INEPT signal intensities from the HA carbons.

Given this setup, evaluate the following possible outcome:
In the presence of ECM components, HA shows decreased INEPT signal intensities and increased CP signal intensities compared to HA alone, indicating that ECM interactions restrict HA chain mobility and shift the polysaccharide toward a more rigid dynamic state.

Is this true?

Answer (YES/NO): NO